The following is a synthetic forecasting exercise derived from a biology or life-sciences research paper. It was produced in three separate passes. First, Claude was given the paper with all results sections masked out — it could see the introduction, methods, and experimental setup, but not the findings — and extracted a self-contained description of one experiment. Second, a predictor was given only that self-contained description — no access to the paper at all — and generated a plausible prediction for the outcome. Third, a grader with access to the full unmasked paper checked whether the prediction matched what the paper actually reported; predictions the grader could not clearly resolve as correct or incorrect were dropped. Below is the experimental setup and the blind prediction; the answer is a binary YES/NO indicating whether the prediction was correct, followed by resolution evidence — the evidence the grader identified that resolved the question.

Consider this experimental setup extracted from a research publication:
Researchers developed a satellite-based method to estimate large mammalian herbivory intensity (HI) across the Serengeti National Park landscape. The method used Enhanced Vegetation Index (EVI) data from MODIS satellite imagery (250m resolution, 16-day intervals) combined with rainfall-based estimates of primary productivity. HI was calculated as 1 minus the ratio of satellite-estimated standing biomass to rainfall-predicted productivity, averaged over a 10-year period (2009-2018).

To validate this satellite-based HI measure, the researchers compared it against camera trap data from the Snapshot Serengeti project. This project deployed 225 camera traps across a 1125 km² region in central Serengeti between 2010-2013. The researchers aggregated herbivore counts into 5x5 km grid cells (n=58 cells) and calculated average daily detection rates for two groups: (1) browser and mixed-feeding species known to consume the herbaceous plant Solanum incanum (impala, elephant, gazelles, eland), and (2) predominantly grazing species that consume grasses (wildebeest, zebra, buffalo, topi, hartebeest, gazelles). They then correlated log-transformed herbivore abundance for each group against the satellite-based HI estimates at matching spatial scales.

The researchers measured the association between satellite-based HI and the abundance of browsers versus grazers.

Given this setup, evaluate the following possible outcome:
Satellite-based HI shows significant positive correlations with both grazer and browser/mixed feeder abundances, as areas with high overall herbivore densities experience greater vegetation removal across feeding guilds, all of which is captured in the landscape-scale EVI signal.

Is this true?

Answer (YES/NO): NO